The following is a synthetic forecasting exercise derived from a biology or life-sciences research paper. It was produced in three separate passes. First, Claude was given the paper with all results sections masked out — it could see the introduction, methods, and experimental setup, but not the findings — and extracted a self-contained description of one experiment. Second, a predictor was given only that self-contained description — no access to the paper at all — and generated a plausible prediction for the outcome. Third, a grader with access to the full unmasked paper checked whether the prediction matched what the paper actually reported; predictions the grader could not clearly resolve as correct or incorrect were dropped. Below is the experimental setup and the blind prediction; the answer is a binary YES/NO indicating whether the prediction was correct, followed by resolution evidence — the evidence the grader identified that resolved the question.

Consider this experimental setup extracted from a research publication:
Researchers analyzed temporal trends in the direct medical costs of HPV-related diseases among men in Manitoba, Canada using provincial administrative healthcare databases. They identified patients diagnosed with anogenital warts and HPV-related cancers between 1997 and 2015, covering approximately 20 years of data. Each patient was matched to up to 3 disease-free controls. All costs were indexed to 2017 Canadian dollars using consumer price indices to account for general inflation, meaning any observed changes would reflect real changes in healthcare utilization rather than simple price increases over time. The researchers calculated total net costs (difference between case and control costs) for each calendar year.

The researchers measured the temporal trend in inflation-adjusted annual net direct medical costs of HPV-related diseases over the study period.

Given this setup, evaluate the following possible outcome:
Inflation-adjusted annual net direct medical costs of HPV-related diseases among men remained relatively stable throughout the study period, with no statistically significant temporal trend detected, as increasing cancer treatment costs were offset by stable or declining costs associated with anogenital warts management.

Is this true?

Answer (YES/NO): NO